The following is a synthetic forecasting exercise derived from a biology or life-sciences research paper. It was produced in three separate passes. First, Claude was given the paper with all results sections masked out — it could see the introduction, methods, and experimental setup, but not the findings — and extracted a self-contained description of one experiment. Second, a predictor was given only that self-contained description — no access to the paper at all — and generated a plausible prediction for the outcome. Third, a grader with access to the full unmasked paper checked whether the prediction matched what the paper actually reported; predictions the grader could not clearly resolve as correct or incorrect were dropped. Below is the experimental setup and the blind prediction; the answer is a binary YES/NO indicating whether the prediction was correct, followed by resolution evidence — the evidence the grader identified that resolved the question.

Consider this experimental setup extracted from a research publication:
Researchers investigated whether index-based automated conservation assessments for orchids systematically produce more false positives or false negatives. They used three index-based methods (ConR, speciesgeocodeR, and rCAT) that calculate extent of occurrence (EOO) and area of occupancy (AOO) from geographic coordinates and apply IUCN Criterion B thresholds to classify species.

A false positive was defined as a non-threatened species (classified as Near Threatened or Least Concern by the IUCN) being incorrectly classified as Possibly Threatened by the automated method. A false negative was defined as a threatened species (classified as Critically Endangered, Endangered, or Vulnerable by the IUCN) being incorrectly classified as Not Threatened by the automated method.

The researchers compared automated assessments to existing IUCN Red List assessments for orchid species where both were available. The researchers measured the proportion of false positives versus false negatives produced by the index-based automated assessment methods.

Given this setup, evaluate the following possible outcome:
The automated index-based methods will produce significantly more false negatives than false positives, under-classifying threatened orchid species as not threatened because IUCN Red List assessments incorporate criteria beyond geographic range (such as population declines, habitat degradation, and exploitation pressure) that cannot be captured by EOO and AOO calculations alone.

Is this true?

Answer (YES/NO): NO